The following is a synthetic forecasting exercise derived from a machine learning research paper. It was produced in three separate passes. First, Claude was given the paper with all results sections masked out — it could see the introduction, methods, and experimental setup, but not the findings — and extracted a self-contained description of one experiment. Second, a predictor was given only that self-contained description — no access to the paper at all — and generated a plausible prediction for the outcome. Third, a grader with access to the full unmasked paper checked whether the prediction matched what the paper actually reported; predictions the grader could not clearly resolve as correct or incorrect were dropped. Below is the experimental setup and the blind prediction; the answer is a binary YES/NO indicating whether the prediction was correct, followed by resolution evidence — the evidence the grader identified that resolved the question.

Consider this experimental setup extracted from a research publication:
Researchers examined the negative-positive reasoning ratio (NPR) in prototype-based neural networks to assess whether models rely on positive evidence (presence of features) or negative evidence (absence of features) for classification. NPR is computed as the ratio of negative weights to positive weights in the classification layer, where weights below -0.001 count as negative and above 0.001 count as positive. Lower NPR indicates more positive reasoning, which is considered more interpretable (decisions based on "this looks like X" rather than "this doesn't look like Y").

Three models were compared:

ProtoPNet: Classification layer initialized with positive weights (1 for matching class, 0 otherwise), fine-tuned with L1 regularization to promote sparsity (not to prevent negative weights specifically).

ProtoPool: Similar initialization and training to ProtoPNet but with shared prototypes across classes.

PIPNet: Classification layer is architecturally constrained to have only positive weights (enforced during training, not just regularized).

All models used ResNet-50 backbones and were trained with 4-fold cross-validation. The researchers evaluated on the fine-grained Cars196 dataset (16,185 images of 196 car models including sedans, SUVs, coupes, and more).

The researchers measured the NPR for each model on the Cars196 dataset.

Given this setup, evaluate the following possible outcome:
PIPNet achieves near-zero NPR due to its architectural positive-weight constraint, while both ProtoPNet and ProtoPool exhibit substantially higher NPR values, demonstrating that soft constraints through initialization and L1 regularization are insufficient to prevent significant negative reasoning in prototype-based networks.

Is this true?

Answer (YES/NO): YES